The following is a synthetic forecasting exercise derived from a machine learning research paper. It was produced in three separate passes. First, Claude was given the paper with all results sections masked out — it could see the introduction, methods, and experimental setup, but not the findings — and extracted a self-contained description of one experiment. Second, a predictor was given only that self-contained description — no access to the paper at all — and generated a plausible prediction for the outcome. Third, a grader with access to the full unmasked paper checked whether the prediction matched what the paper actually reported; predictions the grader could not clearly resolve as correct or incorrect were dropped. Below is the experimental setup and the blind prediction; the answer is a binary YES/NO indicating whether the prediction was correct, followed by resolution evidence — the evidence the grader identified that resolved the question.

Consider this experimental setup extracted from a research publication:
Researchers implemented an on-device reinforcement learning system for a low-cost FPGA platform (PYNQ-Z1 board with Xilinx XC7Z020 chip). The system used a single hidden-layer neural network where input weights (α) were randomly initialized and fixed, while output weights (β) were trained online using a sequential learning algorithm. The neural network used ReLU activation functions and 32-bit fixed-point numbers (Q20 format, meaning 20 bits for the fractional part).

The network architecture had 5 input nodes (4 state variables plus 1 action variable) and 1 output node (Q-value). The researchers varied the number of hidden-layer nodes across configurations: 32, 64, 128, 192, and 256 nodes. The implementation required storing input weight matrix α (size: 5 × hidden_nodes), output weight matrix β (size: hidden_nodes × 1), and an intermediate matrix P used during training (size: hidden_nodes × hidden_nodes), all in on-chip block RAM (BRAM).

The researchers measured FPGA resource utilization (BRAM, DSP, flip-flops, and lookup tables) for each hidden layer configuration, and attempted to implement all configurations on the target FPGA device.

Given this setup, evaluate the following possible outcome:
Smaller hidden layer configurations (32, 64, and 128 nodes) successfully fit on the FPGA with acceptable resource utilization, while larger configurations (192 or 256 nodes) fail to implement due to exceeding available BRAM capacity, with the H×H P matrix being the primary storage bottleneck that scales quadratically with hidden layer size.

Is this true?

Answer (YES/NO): NO